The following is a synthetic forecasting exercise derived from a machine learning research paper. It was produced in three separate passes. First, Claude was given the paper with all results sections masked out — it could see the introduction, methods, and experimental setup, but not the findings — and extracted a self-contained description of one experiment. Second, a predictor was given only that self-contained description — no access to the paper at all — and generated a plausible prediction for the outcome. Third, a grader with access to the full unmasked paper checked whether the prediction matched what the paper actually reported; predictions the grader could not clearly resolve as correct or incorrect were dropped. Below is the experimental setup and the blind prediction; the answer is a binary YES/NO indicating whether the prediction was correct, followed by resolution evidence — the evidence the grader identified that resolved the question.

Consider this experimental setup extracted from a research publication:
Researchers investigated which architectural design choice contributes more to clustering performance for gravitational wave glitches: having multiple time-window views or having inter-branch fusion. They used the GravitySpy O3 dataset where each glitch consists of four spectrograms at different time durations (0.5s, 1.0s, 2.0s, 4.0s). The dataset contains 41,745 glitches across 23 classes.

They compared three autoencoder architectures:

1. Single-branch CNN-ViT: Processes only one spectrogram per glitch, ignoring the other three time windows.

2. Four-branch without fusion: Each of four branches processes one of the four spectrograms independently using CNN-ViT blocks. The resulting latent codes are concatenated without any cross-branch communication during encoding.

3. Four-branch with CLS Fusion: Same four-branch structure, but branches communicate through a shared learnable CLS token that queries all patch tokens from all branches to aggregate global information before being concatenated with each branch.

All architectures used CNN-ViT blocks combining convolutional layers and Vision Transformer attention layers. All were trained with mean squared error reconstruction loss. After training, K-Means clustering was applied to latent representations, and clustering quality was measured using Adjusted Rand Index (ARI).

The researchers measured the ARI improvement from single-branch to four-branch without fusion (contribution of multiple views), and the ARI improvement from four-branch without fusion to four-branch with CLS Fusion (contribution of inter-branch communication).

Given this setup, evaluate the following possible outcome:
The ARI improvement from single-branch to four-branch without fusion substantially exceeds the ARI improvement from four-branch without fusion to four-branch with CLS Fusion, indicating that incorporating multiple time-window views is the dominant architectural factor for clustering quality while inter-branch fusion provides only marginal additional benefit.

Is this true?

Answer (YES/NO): NO